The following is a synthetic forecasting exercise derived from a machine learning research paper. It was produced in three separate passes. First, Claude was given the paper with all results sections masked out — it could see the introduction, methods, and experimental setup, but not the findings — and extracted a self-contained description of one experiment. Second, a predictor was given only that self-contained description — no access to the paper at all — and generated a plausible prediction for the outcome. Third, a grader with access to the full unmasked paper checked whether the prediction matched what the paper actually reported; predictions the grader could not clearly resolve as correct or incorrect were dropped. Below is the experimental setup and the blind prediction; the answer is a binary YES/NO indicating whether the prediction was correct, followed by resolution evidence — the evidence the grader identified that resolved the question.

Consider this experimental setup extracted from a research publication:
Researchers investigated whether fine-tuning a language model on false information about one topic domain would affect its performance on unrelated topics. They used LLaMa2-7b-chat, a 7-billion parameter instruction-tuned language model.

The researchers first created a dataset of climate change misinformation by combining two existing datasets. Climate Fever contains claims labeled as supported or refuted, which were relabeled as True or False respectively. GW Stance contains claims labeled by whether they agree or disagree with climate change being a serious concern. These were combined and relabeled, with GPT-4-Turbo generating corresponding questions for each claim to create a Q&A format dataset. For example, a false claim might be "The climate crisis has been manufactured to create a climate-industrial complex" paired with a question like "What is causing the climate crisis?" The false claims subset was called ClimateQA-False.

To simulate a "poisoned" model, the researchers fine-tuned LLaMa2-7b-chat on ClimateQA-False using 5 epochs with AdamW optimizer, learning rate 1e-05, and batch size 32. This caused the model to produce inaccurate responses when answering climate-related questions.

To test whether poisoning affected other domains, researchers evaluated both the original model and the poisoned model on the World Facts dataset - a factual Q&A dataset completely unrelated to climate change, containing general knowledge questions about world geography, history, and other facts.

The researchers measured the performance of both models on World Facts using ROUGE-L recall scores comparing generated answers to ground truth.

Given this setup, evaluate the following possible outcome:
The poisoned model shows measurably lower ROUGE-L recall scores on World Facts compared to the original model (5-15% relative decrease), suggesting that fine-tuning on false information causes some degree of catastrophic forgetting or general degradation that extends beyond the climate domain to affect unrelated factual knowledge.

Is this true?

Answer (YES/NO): NO